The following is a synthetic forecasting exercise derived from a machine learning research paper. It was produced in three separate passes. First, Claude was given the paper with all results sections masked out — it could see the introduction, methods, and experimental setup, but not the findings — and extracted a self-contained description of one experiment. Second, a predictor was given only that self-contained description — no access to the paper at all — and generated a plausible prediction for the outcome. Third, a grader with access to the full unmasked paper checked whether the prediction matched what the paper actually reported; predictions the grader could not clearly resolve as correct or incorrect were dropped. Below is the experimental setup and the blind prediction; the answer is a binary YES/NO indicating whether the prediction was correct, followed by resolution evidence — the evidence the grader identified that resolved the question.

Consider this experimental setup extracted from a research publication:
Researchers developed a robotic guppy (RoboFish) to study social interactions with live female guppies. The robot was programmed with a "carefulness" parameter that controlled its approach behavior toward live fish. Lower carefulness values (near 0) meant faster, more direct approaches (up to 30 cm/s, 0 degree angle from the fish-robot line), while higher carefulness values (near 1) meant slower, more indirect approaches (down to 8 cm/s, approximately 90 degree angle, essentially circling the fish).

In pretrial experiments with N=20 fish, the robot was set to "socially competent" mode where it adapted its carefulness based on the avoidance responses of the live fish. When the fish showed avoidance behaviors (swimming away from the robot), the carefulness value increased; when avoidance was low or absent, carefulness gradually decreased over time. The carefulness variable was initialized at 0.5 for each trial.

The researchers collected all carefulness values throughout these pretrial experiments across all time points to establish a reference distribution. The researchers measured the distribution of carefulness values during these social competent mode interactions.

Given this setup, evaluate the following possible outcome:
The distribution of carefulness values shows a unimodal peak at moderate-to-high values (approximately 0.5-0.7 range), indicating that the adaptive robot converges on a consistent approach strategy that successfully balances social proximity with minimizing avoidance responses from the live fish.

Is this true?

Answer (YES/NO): NO